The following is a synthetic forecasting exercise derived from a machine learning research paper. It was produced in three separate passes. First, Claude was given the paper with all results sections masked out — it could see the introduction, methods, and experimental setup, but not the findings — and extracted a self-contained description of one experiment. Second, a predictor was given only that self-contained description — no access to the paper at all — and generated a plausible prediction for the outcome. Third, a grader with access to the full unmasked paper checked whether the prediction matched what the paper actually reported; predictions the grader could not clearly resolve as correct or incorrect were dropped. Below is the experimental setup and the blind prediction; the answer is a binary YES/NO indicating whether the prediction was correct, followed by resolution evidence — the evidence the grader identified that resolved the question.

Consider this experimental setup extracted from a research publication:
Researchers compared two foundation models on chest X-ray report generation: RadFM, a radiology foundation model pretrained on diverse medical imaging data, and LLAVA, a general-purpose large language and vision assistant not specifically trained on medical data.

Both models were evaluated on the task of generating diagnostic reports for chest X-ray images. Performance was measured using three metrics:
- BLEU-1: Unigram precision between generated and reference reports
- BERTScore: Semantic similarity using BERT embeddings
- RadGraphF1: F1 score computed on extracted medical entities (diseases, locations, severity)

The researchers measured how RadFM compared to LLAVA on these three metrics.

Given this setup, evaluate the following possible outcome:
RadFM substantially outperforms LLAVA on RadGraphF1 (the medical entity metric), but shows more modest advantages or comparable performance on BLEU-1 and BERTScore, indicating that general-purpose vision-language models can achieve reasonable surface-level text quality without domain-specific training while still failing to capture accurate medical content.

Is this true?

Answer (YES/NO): NO